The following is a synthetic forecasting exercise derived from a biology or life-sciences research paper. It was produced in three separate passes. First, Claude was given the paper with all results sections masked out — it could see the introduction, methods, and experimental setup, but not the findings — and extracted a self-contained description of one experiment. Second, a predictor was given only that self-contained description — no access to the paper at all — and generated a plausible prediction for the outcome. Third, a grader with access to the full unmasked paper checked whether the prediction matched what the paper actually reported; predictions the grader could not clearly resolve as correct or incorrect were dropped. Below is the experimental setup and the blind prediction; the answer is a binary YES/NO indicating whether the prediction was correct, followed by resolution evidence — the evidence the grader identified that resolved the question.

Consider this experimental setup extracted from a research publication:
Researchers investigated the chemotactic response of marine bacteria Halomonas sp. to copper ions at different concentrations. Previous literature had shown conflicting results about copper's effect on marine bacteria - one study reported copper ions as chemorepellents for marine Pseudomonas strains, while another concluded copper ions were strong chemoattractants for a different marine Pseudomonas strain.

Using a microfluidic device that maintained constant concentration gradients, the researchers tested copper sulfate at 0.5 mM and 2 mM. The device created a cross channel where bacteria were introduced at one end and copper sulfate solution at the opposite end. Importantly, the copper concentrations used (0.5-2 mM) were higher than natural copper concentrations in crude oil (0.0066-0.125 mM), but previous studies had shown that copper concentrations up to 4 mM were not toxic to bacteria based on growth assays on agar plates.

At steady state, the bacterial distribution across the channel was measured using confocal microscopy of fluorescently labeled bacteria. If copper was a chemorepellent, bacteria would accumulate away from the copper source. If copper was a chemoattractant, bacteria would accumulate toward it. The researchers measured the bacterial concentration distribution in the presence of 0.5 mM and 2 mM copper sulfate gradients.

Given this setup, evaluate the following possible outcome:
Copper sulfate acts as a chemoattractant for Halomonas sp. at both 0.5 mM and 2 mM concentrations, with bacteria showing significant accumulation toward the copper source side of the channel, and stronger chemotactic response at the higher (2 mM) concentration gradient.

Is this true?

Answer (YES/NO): NO